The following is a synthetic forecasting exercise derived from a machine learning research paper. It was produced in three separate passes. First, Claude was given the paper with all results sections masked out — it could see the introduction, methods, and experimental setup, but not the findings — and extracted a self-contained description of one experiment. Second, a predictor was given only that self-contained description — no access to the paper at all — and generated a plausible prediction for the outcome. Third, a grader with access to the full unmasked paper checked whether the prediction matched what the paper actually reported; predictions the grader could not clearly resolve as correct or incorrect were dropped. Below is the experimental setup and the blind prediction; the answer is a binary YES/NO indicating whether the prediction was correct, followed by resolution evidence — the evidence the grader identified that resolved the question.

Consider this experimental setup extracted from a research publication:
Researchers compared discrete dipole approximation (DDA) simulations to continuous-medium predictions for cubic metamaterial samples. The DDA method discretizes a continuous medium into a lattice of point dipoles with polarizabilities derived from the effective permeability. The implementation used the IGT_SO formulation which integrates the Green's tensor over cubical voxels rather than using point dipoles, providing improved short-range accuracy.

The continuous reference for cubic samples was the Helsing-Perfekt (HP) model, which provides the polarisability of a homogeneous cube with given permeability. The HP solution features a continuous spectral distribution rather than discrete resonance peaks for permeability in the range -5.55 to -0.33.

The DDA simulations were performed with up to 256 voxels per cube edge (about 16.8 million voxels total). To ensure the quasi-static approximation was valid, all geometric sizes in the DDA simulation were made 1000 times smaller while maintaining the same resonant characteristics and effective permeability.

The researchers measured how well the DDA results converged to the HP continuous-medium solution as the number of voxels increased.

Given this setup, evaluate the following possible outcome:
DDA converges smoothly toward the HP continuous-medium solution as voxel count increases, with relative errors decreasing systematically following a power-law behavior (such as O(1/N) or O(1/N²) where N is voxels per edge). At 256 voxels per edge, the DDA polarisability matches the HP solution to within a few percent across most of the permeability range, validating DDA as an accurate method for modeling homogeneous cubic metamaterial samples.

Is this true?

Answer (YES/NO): NO